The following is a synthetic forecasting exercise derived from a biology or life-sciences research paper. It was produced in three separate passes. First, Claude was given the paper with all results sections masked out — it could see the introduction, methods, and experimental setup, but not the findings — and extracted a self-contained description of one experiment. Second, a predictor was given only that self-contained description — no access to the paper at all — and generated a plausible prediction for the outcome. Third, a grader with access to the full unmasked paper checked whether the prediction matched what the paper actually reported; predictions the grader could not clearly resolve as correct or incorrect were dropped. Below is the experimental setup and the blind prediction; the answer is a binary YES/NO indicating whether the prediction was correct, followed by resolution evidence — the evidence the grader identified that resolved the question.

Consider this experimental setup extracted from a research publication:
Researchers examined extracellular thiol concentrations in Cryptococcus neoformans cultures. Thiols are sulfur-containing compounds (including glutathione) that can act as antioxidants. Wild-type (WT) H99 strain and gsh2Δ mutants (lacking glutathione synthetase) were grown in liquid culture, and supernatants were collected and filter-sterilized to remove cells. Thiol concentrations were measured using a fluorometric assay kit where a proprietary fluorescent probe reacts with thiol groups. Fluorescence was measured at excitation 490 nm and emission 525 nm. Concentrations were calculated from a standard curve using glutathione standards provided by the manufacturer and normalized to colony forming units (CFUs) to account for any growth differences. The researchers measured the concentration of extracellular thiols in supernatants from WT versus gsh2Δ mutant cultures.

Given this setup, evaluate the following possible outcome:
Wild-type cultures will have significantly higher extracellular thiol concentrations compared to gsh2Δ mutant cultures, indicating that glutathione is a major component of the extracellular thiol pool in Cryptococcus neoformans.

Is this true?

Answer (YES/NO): NO